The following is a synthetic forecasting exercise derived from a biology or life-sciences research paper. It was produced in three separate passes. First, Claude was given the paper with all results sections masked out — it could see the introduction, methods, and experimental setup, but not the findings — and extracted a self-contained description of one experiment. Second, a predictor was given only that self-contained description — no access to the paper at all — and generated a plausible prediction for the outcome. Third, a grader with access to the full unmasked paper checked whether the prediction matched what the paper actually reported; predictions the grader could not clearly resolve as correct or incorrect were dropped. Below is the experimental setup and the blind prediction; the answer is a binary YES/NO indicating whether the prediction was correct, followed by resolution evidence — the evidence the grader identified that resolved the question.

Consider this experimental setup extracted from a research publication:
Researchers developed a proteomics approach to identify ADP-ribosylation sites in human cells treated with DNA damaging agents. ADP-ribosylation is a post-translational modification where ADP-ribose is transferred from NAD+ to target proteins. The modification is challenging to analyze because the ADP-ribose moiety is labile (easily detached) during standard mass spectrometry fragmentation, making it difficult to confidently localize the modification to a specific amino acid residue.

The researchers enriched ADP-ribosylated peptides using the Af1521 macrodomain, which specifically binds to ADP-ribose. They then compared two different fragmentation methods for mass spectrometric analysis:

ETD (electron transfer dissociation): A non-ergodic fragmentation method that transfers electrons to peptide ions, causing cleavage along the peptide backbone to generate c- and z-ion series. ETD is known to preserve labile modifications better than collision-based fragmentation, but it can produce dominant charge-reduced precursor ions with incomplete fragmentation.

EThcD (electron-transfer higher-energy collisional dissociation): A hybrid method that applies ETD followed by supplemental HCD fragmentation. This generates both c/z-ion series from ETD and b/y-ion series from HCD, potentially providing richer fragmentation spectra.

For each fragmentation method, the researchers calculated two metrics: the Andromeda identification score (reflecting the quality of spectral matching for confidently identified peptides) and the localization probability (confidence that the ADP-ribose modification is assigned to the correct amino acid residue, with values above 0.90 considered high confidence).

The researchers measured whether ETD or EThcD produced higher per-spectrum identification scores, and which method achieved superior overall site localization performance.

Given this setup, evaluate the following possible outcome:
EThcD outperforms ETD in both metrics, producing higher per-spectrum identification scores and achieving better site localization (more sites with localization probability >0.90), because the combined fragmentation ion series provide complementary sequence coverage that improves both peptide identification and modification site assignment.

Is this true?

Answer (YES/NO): NO